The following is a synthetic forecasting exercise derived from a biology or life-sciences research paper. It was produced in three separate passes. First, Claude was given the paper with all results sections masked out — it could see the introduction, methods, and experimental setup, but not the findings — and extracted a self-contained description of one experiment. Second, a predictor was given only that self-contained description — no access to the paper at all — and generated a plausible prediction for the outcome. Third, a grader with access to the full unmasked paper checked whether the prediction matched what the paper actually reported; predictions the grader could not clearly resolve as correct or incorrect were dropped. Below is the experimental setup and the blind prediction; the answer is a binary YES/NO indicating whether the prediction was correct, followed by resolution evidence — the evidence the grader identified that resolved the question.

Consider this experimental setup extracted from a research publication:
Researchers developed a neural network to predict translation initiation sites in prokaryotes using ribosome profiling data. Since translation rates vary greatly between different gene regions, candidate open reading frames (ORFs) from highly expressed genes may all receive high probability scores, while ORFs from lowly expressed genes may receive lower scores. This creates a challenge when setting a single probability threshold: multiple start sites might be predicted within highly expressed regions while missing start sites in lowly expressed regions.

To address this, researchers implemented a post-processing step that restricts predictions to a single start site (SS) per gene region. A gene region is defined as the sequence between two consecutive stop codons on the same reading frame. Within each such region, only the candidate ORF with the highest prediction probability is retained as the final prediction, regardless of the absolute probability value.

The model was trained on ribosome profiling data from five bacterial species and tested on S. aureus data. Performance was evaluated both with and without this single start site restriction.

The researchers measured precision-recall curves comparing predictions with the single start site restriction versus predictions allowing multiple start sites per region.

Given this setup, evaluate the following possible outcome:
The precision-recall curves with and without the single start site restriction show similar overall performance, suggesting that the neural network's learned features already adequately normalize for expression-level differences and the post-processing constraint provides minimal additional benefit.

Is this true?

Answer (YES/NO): NO